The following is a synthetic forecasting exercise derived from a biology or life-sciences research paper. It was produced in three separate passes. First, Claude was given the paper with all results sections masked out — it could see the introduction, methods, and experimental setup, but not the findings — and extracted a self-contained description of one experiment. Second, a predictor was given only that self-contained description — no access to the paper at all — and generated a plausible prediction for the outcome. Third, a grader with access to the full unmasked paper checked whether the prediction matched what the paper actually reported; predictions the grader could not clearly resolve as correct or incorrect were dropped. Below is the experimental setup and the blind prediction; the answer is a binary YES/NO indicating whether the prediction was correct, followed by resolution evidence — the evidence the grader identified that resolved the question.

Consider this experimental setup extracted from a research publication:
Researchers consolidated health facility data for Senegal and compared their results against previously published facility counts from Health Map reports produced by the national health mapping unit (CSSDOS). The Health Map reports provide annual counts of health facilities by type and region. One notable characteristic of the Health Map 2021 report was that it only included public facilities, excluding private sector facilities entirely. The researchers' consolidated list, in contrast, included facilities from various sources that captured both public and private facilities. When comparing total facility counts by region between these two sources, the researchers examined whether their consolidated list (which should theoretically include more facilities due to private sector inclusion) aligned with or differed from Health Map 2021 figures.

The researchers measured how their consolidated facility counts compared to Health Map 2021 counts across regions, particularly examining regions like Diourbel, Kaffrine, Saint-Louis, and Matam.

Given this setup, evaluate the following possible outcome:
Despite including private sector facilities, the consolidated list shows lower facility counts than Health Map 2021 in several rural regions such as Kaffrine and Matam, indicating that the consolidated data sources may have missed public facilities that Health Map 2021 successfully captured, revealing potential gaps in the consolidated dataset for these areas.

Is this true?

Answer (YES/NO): NO